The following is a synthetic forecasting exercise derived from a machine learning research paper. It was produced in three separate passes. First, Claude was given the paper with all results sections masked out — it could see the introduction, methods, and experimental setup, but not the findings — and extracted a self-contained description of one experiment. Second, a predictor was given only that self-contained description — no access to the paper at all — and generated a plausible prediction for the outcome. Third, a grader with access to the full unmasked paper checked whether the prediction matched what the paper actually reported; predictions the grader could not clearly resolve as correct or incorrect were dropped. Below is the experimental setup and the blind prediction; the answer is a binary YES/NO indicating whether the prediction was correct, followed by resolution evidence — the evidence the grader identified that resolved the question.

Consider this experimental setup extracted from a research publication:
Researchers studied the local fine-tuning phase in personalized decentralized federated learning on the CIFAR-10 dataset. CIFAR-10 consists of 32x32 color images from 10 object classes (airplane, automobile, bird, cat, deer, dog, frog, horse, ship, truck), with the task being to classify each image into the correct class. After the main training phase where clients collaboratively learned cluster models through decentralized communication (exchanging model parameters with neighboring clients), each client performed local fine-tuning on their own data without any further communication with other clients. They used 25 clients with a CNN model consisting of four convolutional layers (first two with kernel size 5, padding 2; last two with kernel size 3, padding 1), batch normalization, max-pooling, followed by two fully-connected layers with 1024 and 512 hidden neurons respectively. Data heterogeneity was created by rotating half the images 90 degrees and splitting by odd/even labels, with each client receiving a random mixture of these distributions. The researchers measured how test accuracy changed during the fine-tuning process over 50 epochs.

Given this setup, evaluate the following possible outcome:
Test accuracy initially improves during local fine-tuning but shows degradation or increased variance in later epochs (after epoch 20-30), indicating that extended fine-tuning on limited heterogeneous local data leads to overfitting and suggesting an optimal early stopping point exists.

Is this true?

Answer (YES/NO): NO